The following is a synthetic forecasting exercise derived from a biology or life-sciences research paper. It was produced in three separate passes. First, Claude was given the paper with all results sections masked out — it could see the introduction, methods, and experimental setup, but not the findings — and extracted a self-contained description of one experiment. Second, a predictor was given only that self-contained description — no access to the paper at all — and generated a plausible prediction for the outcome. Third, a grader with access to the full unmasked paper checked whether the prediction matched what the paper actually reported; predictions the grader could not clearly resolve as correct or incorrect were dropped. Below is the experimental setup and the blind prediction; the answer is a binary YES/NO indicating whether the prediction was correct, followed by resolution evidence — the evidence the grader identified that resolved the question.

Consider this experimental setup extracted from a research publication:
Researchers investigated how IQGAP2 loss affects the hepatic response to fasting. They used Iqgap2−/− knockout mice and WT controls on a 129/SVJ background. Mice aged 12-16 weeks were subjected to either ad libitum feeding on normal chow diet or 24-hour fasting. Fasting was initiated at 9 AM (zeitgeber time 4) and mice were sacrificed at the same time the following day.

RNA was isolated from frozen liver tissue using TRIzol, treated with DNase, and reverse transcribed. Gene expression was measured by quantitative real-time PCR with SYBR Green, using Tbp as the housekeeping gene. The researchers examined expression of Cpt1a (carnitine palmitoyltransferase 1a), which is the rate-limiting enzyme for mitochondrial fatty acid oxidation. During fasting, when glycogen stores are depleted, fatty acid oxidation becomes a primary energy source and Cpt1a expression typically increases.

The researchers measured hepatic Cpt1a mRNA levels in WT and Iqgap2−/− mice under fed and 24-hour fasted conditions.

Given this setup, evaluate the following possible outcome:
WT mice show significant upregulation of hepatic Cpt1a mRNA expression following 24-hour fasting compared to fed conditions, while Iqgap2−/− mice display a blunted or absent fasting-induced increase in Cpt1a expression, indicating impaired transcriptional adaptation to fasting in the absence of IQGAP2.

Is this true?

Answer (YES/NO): NO